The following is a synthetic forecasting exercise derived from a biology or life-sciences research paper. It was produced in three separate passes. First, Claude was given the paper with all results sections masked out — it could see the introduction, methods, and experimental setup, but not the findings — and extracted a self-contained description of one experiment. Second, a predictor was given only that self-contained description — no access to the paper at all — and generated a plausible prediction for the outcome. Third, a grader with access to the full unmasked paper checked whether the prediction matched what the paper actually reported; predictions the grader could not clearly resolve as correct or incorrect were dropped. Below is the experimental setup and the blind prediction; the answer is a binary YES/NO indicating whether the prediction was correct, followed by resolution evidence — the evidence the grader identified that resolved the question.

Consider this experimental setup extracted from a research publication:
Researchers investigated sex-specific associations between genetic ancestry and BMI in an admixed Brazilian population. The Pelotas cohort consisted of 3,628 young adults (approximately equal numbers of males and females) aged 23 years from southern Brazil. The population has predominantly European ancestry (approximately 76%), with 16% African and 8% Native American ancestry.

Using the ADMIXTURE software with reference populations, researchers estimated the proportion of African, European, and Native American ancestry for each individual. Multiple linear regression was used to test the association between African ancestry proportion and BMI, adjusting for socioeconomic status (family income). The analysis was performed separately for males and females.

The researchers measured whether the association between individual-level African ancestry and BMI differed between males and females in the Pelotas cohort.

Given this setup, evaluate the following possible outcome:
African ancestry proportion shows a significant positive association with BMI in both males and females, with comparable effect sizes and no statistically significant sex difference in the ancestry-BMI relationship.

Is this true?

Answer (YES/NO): NO